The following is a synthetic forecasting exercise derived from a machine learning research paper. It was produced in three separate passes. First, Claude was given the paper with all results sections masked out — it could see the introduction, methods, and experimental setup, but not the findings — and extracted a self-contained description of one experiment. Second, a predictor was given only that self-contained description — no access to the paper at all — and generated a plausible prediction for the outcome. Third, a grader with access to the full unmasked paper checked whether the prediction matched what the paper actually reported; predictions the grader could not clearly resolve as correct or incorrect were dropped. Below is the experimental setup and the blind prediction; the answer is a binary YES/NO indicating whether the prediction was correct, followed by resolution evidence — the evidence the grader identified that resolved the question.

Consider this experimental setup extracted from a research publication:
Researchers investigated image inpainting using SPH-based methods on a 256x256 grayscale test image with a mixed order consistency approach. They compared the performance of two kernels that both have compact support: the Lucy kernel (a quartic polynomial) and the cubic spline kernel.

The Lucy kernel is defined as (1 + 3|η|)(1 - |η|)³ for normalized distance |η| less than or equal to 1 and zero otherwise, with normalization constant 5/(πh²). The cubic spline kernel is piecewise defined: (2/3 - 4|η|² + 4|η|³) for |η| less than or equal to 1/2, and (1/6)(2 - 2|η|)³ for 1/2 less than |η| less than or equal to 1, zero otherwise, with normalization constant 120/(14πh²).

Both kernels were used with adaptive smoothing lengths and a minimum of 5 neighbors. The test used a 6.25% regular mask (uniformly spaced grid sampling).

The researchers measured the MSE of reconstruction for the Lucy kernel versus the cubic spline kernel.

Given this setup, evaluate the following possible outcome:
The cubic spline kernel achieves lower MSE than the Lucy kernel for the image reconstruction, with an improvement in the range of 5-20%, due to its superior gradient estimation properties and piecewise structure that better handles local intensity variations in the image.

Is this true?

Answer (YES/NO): YES